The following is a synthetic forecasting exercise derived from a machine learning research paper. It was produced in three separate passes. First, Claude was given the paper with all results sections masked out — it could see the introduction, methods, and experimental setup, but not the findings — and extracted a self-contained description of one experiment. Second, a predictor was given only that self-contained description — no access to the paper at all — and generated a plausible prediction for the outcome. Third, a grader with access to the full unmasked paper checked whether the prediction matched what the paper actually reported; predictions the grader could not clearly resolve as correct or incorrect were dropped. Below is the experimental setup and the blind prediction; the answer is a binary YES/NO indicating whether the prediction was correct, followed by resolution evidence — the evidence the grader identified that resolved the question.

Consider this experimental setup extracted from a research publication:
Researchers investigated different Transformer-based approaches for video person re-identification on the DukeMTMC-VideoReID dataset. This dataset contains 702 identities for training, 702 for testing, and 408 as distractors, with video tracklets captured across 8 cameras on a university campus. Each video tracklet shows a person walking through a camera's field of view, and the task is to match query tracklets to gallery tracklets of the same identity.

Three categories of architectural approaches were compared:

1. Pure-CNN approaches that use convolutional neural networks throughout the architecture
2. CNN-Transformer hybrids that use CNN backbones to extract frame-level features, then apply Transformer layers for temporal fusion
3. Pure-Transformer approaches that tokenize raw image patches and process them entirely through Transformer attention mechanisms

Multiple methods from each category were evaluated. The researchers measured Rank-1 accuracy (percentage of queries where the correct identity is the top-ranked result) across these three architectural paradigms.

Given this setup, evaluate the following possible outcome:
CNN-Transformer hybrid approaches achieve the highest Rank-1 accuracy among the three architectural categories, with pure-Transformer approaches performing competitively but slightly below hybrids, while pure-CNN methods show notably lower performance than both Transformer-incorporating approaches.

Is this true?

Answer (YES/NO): NO